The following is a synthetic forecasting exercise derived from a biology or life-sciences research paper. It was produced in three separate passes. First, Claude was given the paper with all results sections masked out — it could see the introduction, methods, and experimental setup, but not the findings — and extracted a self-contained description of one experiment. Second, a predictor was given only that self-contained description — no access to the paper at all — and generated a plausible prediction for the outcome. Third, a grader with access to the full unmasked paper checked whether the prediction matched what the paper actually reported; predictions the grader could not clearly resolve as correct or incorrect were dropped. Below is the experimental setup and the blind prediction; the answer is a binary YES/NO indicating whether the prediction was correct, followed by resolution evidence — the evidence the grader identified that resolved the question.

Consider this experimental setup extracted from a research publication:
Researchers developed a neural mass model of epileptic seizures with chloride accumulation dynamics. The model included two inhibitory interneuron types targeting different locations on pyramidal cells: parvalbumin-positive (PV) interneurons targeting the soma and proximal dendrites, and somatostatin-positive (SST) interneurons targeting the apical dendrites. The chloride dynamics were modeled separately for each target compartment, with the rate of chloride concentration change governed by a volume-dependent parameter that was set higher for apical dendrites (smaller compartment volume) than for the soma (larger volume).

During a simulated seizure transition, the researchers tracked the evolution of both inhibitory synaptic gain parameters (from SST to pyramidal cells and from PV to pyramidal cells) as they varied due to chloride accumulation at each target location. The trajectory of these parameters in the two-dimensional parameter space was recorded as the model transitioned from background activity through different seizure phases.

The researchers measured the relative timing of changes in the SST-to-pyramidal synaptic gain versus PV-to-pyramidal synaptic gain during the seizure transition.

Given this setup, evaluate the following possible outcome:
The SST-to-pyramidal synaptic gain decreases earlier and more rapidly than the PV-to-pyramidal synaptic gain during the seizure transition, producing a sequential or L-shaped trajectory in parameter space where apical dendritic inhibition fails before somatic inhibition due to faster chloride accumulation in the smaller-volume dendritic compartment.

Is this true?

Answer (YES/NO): YES